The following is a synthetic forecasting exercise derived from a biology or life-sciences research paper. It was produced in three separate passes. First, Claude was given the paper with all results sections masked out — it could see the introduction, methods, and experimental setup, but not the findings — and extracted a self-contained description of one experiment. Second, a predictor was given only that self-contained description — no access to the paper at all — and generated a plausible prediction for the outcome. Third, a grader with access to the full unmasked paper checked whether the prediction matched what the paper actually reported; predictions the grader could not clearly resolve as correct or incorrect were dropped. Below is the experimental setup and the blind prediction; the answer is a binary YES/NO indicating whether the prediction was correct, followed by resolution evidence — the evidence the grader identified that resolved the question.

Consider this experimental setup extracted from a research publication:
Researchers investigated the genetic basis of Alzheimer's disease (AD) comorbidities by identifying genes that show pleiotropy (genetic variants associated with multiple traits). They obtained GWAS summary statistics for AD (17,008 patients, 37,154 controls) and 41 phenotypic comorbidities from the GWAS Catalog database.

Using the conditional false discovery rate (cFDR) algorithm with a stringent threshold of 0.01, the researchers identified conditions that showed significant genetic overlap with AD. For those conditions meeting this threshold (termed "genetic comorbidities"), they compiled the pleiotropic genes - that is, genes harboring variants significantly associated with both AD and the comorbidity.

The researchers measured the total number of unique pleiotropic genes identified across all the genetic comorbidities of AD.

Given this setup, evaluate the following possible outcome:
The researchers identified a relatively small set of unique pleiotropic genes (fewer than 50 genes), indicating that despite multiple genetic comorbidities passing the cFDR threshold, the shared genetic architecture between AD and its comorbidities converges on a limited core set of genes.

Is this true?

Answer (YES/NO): YES